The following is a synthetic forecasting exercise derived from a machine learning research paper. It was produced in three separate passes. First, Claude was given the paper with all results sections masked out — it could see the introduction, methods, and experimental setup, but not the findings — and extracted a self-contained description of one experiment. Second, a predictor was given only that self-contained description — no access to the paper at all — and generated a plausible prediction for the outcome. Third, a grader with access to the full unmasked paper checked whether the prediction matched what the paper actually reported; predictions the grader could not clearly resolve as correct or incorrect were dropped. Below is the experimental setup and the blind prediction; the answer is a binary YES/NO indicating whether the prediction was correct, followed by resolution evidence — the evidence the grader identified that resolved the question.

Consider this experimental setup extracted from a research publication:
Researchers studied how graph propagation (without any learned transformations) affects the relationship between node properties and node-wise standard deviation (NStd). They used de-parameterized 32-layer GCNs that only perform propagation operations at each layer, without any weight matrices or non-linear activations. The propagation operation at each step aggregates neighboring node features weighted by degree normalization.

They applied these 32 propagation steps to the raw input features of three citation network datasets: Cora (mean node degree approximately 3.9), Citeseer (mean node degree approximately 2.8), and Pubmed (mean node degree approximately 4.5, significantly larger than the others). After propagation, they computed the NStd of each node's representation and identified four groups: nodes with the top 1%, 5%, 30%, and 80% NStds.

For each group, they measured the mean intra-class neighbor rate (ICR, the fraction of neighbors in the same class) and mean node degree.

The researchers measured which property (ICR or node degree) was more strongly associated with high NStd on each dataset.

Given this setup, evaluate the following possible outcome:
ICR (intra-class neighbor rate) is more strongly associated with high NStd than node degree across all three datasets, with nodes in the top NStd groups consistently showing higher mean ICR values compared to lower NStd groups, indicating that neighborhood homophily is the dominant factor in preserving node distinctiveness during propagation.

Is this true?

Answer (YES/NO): NO